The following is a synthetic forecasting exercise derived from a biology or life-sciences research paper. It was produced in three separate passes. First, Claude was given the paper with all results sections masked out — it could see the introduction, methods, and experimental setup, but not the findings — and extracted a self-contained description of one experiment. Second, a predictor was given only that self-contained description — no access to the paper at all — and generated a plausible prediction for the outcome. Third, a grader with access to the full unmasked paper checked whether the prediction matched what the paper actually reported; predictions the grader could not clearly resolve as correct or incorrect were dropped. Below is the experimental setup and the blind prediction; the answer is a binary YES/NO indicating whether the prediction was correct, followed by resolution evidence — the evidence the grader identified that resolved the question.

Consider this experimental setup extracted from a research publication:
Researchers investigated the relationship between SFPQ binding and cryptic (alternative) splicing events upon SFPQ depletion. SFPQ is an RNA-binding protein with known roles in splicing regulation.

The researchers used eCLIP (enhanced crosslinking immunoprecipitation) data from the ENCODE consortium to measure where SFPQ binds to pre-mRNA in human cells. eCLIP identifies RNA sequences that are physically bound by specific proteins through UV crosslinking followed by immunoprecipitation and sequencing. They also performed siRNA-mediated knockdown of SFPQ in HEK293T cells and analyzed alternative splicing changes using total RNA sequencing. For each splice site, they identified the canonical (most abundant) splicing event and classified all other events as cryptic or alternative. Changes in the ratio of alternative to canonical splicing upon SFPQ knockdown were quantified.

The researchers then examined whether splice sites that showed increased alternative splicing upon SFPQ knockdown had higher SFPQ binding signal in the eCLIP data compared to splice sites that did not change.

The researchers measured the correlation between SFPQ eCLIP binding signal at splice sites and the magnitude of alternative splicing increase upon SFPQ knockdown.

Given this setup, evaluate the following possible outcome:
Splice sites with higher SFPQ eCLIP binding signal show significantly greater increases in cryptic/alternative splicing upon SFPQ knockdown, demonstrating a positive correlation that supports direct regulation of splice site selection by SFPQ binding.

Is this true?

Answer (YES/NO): YES